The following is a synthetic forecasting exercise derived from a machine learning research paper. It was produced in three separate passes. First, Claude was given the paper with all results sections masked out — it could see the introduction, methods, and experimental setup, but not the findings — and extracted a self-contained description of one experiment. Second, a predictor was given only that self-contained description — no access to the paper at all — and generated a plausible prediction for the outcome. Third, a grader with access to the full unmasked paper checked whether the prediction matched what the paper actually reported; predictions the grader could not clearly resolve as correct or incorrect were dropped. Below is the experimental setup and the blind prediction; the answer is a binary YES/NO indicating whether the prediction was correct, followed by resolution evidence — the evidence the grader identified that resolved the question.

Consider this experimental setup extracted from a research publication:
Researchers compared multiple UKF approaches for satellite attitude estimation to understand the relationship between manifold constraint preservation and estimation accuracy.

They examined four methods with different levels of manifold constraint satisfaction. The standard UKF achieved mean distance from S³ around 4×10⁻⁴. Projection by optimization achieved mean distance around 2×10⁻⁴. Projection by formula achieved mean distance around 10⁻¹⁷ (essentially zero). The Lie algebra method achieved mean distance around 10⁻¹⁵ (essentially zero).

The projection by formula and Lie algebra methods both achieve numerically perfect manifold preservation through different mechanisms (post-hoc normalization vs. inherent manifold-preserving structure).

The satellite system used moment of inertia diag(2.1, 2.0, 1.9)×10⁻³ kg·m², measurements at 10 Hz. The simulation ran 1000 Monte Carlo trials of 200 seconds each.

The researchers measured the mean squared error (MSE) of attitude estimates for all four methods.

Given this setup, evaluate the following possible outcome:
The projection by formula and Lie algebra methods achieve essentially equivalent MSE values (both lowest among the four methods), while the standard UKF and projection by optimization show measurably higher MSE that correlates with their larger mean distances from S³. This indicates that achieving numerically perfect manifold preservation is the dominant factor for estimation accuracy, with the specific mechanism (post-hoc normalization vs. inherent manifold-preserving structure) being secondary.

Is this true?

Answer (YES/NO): NO